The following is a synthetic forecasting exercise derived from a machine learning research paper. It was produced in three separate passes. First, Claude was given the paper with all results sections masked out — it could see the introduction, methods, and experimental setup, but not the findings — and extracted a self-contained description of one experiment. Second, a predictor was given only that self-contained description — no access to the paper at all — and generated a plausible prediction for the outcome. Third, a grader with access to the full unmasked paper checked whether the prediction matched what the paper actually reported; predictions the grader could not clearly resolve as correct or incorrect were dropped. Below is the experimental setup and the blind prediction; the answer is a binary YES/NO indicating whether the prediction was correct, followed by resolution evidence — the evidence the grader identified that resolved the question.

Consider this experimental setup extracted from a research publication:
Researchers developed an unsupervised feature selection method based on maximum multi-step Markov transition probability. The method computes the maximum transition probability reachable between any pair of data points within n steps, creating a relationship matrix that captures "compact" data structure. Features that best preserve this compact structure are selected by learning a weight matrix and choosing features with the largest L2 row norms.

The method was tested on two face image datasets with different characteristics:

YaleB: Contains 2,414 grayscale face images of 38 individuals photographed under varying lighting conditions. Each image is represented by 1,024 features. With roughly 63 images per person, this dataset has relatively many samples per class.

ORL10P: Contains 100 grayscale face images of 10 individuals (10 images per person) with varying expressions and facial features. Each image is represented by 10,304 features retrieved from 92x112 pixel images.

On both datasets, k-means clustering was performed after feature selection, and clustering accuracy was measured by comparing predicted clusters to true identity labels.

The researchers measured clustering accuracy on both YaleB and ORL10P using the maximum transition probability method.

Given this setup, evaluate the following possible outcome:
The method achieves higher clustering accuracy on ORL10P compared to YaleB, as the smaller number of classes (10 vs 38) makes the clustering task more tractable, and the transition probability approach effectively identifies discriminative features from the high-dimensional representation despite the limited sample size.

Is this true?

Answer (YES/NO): YES